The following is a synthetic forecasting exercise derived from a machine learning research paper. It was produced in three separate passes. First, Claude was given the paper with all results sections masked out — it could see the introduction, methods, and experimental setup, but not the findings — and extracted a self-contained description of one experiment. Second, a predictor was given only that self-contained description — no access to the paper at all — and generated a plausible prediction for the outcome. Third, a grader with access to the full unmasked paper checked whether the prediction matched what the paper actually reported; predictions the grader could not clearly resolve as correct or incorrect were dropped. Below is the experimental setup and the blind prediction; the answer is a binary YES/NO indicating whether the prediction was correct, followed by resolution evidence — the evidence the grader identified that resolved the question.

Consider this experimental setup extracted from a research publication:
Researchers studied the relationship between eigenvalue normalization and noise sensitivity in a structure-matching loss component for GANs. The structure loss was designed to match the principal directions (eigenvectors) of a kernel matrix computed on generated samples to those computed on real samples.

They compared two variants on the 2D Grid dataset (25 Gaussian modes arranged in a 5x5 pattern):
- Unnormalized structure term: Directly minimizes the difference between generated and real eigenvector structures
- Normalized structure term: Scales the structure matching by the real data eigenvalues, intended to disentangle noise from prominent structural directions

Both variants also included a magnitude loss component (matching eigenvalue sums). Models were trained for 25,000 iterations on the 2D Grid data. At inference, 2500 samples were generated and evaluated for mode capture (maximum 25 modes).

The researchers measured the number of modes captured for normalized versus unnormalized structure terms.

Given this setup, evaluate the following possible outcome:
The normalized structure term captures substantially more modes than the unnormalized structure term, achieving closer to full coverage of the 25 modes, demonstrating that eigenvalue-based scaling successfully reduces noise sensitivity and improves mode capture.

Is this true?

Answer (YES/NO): YES